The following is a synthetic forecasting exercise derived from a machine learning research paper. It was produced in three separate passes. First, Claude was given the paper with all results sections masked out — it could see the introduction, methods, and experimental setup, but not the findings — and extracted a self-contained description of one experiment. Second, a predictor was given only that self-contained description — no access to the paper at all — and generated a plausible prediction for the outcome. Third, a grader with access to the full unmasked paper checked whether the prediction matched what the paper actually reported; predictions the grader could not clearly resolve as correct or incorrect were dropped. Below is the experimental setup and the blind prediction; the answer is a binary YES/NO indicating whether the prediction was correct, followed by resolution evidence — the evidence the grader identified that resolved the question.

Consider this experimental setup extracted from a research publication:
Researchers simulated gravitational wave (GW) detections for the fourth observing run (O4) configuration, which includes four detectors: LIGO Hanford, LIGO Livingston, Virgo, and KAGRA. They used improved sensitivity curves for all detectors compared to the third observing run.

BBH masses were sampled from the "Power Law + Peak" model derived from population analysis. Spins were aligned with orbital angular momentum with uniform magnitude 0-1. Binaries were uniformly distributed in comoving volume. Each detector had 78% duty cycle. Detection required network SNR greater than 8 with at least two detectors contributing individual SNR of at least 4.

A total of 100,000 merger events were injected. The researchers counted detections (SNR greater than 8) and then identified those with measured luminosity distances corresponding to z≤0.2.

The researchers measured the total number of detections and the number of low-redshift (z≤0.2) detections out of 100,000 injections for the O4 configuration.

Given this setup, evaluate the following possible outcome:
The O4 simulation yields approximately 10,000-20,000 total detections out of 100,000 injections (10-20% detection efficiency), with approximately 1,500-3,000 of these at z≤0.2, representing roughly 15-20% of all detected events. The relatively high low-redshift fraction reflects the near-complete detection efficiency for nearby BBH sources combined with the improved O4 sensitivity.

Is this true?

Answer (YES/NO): NO